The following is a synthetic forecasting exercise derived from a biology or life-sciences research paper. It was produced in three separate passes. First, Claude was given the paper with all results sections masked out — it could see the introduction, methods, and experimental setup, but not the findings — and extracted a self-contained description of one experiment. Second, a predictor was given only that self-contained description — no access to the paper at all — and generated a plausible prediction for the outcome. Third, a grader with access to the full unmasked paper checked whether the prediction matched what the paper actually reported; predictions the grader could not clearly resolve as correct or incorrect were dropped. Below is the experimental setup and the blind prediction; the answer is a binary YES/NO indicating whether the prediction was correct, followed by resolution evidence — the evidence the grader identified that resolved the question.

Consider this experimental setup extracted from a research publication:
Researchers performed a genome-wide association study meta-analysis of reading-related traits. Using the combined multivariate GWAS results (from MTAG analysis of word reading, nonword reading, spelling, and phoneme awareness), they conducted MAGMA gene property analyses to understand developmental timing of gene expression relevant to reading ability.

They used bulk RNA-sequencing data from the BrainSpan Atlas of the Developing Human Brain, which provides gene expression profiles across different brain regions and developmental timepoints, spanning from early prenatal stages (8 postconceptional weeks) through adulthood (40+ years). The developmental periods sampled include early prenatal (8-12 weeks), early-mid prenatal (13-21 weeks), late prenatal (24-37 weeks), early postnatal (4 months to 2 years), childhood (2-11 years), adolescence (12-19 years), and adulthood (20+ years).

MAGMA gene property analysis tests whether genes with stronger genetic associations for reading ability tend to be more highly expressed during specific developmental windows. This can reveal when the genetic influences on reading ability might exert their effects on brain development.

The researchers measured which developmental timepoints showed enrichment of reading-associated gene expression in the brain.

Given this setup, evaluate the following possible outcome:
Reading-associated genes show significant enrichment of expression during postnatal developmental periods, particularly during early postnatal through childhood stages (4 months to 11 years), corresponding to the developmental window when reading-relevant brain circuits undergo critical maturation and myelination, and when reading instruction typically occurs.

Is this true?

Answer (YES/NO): NO